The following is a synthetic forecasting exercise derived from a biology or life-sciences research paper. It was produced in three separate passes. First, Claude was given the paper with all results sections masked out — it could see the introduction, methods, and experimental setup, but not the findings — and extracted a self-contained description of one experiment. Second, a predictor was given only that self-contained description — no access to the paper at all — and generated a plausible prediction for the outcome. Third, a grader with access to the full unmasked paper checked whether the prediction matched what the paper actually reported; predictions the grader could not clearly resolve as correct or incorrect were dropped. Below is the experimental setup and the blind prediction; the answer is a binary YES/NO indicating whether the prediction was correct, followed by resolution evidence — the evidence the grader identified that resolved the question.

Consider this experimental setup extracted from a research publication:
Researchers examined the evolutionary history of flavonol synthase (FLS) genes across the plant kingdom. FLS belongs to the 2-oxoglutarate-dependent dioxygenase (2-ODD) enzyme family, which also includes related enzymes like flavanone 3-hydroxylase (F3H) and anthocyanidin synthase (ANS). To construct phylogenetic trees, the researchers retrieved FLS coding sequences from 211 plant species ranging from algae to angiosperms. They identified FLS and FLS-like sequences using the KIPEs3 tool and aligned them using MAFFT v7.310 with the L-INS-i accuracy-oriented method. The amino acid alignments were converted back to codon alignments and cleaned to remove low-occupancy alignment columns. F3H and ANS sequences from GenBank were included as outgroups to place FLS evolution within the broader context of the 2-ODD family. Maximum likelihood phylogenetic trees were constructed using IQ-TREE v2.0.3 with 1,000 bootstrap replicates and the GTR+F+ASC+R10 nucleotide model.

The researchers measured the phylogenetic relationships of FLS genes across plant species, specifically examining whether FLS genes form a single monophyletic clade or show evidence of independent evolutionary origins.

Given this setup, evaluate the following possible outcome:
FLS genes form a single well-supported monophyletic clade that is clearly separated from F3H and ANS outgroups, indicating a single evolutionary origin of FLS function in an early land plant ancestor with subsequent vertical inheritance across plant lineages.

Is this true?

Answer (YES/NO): YES